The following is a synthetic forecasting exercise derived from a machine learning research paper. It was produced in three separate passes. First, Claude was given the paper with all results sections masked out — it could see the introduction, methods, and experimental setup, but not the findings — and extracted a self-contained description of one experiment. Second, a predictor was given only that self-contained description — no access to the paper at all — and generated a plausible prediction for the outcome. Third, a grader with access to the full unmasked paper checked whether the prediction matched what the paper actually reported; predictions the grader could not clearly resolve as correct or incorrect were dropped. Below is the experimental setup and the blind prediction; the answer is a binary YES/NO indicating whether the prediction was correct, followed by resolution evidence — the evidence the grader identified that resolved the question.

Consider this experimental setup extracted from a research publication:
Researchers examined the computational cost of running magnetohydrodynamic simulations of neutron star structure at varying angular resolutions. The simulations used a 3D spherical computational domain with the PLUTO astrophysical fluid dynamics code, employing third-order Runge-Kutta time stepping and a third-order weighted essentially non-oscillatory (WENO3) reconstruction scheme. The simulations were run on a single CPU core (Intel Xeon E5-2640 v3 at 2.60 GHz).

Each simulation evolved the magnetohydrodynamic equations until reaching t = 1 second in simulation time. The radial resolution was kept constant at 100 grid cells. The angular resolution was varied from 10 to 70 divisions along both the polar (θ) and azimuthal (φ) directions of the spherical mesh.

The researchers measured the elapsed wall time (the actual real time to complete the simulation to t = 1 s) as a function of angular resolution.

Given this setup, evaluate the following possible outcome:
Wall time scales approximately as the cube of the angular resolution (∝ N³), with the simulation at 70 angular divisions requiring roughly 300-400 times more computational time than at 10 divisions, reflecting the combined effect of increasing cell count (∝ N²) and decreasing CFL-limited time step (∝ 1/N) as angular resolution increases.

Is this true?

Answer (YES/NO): NO